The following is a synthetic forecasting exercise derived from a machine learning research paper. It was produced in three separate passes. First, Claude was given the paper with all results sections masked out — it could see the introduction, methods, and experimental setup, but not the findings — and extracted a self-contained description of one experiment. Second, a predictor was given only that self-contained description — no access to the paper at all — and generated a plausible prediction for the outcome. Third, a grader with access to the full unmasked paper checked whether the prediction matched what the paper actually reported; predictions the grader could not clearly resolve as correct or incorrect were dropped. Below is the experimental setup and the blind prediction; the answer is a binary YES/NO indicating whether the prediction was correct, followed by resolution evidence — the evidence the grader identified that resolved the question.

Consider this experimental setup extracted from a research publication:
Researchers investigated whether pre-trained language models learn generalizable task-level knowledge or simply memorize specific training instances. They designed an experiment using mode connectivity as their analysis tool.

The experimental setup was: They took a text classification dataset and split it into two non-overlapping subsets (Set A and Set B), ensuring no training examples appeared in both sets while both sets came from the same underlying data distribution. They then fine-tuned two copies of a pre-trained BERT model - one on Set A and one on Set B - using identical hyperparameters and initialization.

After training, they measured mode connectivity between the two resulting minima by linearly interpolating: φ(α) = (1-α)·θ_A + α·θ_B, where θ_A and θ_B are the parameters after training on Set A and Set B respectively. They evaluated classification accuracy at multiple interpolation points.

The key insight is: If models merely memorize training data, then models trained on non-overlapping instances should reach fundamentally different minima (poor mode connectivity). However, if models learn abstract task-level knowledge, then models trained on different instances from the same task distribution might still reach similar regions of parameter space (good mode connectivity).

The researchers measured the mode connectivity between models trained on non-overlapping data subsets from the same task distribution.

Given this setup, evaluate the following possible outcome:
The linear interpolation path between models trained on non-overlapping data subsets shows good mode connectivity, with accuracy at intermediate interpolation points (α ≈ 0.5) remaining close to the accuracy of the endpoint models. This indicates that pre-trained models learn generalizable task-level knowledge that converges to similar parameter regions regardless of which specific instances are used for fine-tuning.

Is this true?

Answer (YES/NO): YES